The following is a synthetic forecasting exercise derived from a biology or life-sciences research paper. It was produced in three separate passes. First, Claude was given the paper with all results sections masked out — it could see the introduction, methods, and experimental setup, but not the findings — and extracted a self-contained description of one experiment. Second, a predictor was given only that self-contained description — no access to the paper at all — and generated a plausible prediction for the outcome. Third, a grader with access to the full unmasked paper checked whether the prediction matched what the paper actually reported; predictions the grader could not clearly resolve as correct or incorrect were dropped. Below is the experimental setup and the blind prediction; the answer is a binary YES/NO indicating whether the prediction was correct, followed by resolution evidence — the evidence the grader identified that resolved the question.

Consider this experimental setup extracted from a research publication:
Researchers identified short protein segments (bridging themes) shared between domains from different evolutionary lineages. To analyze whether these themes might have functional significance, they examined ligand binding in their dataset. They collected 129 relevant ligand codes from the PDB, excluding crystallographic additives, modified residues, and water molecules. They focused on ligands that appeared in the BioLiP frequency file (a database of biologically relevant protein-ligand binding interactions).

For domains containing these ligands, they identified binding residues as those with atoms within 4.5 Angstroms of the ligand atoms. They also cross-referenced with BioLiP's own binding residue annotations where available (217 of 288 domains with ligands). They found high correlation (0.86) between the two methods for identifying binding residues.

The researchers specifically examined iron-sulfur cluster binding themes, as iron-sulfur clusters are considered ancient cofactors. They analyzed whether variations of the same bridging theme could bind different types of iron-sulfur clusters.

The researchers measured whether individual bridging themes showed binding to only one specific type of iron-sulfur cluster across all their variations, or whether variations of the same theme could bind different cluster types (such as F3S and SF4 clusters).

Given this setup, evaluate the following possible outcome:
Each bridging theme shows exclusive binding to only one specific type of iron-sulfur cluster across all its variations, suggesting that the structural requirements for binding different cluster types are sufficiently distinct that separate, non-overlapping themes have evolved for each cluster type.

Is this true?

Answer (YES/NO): NO